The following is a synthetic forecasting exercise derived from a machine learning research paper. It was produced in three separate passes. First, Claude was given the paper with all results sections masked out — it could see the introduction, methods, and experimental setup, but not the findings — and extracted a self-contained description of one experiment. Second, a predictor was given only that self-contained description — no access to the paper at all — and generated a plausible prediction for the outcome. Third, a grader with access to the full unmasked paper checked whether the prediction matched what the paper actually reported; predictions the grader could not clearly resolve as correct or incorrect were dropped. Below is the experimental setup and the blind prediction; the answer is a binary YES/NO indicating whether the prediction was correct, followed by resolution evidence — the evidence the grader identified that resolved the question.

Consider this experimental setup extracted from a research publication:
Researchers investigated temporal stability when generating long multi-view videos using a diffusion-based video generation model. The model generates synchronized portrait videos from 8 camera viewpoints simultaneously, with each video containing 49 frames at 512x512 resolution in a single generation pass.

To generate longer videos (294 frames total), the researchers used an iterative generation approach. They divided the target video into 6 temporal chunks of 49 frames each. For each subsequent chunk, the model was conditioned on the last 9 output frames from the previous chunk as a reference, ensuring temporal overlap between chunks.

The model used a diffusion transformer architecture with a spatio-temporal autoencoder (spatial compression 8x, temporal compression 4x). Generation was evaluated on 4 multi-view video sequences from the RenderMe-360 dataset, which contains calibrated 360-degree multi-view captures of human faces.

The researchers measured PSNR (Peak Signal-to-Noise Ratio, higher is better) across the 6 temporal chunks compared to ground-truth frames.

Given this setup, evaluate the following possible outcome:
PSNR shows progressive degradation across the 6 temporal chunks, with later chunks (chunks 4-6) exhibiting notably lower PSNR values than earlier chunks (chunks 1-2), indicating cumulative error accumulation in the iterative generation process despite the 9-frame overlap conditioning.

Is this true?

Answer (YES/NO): YES